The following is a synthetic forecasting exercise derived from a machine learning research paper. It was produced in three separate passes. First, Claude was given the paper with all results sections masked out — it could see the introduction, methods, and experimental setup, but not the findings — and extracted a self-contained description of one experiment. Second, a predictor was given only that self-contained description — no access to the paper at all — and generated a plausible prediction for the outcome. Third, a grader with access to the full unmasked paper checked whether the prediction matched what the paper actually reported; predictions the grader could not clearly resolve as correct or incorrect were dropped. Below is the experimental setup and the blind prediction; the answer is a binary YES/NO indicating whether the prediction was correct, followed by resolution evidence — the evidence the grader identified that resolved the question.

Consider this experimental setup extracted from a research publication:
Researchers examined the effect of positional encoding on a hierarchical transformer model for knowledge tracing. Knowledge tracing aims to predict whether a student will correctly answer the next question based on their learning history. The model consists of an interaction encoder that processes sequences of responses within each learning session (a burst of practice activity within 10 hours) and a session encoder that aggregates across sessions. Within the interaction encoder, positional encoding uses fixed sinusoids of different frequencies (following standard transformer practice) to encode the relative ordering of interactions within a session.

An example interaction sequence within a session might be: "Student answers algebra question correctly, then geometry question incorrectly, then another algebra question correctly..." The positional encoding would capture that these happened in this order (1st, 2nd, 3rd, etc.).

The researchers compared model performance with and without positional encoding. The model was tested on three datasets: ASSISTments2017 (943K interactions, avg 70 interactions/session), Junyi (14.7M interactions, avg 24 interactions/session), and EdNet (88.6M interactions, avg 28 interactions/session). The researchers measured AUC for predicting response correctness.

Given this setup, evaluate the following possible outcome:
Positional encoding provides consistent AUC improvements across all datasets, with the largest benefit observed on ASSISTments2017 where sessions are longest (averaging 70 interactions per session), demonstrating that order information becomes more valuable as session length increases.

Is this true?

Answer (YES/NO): NO